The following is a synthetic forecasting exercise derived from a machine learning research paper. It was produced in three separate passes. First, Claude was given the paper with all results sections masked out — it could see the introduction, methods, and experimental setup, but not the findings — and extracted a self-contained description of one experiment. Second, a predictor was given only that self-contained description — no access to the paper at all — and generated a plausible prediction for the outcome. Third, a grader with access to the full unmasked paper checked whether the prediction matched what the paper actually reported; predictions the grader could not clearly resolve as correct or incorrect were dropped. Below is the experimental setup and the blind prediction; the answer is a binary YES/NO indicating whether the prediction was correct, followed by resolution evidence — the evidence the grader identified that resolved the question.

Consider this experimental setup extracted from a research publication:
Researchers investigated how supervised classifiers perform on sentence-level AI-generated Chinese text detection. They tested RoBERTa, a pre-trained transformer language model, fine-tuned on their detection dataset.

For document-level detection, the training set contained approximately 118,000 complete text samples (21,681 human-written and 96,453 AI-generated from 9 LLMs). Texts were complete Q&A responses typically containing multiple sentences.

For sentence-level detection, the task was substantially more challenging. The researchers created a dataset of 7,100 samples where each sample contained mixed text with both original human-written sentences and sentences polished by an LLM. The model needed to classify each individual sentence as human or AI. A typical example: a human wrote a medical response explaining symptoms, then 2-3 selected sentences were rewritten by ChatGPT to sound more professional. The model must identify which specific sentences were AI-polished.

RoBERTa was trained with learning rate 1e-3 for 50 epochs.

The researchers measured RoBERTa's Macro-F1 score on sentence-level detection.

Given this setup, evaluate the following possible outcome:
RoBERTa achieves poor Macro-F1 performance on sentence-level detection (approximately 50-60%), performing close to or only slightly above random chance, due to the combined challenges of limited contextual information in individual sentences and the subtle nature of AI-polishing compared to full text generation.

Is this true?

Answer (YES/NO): NO